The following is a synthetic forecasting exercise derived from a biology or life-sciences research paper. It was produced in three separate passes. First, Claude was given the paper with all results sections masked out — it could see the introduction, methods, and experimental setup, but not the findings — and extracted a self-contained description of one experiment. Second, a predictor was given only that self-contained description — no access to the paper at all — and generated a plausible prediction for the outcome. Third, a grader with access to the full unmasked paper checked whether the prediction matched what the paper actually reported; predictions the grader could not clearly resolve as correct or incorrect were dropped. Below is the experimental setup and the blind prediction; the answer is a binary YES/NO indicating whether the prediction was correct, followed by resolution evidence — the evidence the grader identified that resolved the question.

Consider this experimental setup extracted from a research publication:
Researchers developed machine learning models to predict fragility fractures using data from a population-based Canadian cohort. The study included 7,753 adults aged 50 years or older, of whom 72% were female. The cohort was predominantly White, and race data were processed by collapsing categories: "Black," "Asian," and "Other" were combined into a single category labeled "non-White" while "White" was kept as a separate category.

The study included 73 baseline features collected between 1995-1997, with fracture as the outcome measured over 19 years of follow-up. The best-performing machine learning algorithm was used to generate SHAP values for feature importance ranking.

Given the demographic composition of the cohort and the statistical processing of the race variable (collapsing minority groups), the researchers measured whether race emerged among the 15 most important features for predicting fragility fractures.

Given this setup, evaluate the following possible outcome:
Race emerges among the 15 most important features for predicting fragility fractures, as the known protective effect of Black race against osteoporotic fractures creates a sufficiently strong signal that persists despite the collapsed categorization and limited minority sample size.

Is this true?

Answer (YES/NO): NO